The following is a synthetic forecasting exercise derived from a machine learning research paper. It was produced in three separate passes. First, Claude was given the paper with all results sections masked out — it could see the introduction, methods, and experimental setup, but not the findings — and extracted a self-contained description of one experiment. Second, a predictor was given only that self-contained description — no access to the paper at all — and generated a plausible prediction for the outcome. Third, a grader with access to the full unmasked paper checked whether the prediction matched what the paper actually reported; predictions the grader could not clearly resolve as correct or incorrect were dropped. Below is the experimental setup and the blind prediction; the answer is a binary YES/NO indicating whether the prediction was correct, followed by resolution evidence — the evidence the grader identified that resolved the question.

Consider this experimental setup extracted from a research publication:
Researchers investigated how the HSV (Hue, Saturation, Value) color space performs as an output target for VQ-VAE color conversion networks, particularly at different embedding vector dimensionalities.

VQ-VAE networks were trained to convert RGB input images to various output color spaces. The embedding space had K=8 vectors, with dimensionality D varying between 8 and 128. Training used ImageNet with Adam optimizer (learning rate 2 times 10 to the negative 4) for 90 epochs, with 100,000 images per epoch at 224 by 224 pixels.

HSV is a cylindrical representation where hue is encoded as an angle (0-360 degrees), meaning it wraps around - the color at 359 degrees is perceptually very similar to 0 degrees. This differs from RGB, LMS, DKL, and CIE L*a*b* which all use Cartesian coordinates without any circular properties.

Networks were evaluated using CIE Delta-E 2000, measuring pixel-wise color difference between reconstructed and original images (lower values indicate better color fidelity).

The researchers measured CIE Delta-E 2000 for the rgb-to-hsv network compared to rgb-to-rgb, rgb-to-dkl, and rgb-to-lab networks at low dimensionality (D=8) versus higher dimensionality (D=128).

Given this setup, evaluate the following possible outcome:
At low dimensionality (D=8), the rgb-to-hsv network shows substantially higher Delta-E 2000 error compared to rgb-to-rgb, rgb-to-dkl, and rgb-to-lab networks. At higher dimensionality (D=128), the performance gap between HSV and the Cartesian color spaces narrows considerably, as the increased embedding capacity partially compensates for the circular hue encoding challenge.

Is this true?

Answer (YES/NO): YES